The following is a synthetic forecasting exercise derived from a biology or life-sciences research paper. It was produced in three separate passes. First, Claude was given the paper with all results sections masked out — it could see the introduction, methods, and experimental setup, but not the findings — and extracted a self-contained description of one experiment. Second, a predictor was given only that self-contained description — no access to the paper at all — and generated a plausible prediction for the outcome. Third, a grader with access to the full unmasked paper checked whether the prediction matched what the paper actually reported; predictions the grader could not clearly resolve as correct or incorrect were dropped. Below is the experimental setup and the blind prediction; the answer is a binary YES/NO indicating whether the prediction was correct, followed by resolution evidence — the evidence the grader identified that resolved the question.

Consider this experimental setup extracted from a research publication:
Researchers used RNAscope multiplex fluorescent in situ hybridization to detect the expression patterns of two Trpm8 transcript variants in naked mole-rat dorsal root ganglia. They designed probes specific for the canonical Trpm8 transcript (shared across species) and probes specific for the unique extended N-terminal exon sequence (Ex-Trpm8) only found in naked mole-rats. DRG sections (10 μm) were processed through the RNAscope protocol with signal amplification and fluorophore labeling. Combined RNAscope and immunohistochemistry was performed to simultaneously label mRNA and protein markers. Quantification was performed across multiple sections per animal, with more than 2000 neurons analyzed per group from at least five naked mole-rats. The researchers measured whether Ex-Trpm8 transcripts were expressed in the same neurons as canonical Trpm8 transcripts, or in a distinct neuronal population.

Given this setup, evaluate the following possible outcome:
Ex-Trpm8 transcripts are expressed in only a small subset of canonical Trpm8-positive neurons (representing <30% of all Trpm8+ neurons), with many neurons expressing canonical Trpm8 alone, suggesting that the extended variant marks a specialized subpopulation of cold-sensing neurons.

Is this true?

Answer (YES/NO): NO